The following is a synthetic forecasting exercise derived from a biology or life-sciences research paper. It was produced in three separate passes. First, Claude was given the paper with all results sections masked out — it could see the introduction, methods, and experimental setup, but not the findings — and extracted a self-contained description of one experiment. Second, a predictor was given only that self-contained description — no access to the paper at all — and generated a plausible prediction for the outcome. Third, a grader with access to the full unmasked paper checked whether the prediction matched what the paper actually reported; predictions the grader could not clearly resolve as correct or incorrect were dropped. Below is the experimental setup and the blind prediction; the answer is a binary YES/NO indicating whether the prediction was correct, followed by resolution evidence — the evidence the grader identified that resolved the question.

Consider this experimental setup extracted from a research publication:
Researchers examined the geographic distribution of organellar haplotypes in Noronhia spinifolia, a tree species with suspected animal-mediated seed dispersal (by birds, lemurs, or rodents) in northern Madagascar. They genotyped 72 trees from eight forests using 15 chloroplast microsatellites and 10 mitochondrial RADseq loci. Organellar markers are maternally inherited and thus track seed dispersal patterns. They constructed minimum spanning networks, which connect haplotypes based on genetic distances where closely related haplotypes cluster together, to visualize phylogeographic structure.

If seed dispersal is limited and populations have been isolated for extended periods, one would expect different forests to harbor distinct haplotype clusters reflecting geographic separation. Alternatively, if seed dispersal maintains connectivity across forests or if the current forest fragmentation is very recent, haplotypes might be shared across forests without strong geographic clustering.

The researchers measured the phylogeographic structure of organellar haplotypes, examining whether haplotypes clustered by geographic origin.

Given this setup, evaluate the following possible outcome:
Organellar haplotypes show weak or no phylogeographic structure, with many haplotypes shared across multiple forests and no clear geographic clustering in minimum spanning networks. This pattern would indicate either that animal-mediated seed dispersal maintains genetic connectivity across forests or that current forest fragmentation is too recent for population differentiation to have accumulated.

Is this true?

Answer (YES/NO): NO